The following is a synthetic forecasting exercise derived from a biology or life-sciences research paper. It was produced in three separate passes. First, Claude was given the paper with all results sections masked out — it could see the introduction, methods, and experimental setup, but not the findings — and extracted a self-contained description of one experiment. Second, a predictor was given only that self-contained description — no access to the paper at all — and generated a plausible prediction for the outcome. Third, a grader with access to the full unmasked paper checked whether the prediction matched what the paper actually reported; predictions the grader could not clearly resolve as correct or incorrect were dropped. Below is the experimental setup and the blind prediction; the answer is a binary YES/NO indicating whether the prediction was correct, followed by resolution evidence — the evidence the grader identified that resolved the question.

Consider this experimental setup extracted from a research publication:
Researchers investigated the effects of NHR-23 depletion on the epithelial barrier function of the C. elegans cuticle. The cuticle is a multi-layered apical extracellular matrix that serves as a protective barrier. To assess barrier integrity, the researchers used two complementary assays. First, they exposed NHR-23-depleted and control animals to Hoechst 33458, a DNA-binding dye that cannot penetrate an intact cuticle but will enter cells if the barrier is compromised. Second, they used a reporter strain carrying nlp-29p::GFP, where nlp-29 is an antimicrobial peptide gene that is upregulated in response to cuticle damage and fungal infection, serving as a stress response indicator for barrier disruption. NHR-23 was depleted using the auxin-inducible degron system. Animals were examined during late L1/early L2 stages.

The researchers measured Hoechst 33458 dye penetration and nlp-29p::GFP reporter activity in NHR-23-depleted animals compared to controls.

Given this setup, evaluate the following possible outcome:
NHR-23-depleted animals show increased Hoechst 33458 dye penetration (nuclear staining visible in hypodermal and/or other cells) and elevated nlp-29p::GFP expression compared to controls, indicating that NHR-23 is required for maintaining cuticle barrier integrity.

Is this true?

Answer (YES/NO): YES